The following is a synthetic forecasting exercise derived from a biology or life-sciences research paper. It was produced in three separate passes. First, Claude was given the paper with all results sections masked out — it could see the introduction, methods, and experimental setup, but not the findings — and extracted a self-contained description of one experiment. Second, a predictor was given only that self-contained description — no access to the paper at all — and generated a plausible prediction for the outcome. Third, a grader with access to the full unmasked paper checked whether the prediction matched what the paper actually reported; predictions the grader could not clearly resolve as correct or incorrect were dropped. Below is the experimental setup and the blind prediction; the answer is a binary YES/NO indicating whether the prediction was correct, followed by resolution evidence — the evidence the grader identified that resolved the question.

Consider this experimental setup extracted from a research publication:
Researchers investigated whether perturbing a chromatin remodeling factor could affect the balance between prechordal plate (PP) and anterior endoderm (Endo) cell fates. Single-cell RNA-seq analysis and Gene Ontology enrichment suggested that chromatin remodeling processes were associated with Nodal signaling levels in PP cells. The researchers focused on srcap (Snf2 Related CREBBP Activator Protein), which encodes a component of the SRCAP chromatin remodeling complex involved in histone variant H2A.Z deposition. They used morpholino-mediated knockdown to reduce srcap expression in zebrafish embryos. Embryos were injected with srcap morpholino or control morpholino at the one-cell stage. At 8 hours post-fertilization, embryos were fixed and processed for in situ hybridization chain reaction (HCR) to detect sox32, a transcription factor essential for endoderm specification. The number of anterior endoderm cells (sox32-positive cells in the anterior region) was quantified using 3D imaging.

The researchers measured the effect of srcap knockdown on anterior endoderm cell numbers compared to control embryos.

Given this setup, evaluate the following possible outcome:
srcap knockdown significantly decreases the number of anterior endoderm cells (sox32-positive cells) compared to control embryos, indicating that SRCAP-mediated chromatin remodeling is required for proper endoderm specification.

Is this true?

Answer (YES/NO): NO